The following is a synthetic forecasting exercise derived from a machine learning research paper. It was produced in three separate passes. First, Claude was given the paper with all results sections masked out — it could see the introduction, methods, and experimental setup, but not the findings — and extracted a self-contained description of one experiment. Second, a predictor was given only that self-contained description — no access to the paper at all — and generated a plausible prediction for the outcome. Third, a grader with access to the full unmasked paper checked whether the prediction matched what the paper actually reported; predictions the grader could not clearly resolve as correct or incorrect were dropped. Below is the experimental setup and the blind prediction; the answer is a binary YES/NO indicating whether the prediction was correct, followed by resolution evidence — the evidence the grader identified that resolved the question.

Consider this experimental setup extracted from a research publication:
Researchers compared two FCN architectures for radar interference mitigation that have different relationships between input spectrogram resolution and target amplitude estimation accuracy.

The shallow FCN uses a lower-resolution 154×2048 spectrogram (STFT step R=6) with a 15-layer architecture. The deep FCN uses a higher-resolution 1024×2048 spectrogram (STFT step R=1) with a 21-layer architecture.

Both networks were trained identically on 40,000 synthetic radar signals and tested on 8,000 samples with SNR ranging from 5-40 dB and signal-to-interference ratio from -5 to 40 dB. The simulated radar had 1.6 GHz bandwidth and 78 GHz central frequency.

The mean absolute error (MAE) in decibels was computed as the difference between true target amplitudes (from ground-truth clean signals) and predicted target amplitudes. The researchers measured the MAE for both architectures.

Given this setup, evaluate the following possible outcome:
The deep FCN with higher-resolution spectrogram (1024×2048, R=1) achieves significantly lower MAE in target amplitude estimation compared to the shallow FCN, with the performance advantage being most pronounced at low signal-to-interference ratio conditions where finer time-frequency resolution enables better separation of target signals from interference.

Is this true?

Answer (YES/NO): NO